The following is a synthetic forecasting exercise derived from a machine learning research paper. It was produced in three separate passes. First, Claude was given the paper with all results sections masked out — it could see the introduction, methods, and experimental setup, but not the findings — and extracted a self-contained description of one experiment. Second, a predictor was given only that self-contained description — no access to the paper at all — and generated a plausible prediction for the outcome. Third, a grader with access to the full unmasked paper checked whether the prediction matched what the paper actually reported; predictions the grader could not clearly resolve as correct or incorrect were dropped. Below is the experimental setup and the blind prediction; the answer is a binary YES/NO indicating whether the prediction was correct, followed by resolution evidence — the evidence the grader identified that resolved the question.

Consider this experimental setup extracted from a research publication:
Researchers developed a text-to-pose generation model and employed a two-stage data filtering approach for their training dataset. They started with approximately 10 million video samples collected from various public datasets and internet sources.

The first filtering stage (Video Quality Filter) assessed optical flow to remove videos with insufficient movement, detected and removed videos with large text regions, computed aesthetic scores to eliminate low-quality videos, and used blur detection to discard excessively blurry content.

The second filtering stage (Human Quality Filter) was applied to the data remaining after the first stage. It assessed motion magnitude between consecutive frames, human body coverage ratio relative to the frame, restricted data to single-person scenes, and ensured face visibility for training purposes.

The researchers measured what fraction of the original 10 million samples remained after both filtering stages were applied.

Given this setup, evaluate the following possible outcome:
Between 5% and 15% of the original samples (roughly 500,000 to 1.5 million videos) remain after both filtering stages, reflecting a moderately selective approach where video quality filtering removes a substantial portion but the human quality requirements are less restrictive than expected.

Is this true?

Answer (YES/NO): YES